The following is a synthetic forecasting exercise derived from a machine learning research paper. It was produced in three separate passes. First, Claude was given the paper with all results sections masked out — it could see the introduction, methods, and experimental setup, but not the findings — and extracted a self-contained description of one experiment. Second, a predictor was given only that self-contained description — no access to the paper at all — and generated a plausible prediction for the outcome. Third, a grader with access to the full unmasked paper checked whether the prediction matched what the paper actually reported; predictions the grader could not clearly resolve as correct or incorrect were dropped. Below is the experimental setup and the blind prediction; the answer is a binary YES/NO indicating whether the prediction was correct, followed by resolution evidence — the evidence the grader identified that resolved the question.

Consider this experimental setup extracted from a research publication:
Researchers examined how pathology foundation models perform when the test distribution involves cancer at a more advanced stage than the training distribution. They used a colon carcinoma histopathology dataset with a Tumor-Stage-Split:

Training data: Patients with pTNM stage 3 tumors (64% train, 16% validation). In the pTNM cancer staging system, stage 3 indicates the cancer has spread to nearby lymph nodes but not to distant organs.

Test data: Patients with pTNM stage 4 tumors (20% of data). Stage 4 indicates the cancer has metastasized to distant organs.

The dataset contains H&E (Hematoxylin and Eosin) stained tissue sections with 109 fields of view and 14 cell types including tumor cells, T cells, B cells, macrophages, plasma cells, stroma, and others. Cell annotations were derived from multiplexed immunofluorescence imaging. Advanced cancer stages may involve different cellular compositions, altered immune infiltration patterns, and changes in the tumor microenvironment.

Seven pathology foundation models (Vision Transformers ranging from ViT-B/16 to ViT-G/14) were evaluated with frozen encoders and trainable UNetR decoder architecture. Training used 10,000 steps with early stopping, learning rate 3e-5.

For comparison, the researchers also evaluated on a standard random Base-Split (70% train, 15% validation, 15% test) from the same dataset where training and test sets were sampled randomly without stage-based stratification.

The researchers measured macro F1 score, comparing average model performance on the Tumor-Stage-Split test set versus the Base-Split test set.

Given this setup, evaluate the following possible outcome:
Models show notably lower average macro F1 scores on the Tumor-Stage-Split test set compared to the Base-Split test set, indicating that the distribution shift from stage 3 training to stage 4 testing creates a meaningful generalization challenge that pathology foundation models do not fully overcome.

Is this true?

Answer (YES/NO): YES